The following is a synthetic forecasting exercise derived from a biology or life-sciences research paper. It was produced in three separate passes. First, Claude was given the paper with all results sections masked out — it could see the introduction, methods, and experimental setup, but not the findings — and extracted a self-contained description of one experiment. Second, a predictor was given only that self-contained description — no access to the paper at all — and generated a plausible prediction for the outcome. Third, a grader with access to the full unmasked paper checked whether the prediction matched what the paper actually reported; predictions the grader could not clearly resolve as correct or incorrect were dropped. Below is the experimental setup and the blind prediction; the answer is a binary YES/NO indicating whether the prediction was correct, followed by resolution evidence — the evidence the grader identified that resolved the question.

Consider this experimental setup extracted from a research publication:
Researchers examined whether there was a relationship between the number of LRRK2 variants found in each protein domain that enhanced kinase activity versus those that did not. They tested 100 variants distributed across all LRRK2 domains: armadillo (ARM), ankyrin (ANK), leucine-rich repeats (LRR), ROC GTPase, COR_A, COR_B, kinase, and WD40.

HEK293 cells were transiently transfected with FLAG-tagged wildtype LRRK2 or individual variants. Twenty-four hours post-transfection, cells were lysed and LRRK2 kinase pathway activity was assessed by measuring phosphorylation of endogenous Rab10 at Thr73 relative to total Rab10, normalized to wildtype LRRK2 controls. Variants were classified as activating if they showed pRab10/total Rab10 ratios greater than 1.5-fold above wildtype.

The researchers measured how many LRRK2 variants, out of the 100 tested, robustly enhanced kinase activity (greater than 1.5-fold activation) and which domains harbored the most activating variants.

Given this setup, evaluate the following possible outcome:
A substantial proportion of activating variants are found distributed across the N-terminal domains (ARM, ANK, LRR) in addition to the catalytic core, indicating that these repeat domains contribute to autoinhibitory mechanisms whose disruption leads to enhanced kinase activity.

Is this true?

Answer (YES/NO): NO